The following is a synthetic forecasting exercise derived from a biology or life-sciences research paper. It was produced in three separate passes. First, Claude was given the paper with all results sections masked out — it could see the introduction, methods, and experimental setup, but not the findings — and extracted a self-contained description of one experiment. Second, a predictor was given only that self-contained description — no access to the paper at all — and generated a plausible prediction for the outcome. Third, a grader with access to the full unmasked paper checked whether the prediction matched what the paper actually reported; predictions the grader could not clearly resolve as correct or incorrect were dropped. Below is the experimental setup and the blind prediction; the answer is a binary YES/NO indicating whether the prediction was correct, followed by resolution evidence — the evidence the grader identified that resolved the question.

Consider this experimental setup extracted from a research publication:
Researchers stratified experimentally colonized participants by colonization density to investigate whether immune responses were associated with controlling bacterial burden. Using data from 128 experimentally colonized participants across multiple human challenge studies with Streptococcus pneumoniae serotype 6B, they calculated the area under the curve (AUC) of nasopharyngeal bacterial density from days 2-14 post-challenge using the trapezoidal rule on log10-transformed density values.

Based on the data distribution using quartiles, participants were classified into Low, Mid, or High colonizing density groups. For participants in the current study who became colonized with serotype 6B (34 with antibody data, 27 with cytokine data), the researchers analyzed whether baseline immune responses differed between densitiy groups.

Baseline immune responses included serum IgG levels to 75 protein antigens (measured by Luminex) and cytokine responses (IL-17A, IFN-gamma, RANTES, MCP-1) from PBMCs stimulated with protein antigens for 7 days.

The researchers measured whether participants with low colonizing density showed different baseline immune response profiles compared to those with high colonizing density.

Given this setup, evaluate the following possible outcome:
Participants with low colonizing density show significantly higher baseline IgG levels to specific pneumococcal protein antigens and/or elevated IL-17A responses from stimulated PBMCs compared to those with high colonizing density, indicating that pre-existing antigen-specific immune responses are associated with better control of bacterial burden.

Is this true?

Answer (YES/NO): NO